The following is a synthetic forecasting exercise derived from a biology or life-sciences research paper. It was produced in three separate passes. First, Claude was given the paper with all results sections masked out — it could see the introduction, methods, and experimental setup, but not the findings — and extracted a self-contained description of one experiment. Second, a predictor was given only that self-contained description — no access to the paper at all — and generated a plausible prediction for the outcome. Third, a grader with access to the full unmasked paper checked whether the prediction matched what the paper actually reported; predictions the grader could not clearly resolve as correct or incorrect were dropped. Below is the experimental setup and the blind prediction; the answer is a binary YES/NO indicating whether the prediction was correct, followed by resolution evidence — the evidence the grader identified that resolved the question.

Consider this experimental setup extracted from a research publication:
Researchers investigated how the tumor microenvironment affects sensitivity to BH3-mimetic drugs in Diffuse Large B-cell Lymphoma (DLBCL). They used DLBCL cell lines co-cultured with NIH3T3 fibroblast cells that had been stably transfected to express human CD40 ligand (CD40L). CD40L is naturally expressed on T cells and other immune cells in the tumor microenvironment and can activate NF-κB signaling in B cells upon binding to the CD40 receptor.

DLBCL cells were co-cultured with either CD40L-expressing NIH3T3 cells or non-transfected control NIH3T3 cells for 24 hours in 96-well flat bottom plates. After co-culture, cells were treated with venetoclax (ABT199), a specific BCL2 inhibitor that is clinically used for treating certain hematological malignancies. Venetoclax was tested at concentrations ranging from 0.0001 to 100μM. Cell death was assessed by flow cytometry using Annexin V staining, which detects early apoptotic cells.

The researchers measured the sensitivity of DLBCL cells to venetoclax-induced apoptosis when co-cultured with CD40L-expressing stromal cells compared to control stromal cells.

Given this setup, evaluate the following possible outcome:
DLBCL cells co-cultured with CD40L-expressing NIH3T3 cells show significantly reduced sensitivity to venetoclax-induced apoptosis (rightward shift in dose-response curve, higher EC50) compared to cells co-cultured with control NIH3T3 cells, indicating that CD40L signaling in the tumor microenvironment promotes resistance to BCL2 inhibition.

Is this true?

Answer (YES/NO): YES